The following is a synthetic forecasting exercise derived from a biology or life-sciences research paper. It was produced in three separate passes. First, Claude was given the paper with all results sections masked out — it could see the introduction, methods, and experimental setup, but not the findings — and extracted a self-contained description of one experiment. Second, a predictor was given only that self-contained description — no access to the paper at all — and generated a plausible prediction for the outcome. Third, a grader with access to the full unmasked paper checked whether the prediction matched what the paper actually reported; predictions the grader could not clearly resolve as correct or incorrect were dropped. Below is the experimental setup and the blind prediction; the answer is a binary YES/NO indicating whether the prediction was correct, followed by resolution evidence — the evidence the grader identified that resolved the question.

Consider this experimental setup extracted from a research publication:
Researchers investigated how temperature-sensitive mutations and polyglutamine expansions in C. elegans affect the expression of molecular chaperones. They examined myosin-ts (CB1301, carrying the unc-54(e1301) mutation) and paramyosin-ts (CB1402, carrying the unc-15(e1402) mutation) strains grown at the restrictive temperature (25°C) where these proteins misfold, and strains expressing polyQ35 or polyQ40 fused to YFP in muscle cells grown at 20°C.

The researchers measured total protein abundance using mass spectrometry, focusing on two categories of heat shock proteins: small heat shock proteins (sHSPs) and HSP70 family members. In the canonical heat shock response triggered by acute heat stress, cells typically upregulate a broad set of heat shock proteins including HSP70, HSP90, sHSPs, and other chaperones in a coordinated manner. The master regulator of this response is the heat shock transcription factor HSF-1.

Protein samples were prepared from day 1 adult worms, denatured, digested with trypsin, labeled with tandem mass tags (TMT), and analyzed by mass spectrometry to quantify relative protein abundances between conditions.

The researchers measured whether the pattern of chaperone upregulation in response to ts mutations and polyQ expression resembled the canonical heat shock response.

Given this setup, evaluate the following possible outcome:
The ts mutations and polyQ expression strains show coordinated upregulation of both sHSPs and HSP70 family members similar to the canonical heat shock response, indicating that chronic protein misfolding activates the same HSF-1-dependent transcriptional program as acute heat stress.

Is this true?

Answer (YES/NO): NO